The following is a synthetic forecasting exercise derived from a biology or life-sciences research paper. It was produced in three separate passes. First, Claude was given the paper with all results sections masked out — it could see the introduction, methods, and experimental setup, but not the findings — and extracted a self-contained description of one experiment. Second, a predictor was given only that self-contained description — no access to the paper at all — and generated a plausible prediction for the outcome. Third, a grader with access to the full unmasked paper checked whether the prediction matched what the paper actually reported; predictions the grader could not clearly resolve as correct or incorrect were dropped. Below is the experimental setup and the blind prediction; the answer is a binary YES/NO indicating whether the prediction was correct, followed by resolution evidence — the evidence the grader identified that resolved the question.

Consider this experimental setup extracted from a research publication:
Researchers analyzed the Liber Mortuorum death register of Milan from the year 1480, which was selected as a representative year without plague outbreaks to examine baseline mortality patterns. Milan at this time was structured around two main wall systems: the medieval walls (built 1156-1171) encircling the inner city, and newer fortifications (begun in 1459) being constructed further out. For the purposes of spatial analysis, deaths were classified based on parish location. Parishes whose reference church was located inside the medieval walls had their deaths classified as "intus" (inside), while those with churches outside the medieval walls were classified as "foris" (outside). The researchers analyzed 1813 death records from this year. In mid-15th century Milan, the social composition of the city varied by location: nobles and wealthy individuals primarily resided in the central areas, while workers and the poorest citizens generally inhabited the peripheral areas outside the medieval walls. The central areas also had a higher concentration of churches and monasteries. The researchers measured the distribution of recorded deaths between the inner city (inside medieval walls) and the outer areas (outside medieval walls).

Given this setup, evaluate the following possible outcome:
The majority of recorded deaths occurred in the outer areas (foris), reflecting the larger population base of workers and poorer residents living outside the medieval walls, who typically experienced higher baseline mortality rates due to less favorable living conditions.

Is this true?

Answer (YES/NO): NO